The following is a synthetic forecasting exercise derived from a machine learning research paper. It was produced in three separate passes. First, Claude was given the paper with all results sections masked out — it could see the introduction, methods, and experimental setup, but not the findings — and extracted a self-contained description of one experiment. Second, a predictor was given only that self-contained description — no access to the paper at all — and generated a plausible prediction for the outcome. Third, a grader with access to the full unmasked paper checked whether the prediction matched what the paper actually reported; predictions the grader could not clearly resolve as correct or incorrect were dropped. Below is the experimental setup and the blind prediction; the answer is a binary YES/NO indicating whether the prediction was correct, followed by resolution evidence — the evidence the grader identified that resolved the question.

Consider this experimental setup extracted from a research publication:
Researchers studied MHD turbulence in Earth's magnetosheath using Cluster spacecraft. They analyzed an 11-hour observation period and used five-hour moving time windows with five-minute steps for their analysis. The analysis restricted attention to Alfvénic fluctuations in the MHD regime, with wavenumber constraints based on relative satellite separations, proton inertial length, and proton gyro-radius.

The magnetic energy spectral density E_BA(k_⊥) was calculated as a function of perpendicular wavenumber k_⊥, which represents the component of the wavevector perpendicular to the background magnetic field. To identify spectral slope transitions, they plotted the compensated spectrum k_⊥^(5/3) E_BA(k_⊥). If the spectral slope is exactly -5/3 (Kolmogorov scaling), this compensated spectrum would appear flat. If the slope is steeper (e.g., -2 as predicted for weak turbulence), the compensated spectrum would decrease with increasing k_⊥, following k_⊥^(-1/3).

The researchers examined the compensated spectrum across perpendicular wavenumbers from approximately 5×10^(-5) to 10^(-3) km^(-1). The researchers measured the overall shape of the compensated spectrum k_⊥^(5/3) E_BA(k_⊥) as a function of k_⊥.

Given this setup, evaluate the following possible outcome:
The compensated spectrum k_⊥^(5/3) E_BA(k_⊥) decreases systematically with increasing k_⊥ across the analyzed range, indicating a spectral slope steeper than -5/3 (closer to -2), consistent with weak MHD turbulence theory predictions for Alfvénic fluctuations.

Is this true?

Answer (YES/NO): NO